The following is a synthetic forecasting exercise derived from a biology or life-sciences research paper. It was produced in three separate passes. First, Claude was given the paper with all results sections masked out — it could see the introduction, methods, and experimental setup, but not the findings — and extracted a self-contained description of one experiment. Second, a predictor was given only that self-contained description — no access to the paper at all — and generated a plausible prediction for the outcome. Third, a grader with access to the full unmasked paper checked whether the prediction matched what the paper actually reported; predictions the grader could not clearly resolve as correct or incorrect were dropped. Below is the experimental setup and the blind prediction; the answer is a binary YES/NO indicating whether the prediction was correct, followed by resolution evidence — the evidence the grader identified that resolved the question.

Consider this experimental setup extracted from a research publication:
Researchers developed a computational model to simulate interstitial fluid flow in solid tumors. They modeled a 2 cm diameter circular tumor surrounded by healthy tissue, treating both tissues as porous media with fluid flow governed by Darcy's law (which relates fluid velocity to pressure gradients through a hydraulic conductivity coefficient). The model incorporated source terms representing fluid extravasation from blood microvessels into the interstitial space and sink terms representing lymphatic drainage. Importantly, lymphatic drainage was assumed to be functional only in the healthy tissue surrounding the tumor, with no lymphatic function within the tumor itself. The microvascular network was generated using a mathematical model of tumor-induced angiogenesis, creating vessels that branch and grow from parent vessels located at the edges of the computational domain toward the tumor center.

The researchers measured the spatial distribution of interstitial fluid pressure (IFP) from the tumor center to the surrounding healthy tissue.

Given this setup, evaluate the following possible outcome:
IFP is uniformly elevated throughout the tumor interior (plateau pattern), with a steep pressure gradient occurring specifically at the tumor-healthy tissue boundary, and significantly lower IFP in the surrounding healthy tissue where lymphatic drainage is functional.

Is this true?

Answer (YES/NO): YES